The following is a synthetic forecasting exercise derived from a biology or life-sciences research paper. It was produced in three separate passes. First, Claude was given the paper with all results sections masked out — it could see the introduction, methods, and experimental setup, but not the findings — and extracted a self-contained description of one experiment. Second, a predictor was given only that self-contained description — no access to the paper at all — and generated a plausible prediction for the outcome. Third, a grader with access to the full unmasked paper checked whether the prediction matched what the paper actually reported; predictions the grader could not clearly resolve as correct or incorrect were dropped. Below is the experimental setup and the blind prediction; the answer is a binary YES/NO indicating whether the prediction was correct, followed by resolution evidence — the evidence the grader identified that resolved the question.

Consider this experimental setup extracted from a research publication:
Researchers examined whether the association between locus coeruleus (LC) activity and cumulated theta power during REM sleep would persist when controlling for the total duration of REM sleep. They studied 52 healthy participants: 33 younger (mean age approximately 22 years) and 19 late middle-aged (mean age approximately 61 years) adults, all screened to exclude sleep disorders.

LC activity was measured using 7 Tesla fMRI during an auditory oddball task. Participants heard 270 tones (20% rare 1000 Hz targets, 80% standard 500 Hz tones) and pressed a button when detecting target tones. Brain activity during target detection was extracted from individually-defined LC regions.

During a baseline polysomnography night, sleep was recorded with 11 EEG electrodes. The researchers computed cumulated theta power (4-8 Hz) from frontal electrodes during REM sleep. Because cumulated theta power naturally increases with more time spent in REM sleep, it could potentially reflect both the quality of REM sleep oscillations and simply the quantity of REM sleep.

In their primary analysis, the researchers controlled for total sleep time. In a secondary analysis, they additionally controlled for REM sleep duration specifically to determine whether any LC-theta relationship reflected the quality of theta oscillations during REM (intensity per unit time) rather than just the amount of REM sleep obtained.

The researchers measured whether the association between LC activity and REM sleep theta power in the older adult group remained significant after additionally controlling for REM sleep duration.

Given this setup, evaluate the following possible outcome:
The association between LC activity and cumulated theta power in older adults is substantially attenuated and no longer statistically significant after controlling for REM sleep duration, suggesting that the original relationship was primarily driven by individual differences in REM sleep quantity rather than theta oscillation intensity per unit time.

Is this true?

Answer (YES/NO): NO